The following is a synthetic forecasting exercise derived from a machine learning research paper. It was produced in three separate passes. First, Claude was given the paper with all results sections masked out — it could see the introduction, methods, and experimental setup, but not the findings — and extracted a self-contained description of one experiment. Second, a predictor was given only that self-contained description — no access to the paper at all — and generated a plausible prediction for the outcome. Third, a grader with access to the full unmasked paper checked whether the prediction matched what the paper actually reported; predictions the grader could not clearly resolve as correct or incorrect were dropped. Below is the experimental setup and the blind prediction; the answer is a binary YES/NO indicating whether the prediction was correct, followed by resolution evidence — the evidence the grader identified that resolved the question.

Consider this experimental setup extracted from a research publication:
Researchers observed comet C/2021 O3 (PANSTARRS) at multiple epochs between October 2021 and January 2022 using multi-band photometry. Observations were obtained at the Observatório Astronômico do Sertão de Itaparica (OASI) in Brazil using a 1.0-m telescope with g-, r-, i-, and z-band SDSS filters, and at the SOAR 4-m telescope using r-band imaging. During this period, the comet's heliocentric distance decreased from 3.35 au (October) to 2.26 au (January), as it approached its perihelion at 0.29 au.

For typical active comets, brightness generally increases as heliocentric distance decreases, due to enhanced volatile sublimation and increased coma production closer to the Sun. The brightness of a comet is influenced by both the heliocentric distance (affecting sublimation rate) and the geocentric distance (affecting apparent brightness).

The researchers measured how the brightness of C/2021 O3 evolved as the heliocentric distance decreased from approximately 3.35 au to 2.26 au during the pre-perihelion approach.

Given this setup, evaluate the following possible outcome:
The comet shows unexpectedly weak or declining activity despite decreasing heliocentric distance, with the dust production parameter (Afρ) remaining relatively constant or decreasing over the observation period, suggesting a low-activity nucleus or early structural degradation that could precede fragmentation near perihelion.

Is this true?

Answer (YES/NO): YES